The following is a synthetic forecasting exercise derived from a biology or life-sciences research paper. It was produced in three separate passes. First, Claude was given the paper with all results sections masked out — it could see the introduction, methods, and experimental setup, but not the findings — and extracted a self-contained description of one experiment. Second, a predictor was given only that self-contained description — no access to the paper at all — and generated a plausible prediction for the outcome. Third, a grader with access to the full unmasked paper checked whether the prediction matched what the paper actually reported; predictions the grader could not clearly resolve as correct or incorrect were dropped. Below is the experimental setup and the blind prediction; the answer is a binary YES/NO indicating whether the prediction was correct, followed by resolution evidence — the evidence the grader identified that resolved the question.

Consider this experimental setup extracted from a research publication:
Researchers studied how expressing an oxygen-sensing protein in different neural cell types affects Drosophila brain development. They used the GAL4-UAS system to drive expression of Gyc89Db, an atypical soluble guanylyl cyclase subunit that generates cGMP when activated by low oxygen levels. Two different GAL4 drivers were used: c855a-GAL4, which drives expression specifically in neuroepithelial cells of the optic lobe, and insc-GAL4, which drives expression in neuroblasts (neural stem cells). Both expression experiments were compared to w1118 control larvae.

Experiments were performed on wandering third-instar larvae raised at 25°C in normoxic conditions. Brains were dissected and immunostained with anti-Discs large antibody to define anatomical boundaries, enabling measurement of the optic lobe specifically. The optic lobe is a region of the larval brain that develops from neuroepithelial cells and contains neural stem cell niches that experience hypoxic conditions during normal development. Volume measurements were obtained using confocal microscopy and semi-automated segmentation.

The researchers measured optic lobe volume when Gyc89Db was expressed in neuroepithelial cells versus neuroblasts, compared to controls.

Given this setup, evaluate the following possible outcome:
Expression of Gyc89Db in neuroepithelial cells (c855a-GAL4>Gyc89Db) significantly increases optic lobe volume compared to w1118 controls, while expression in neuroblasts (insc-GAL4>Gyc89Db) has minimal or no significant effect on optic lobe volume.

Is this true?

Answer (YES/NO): YES